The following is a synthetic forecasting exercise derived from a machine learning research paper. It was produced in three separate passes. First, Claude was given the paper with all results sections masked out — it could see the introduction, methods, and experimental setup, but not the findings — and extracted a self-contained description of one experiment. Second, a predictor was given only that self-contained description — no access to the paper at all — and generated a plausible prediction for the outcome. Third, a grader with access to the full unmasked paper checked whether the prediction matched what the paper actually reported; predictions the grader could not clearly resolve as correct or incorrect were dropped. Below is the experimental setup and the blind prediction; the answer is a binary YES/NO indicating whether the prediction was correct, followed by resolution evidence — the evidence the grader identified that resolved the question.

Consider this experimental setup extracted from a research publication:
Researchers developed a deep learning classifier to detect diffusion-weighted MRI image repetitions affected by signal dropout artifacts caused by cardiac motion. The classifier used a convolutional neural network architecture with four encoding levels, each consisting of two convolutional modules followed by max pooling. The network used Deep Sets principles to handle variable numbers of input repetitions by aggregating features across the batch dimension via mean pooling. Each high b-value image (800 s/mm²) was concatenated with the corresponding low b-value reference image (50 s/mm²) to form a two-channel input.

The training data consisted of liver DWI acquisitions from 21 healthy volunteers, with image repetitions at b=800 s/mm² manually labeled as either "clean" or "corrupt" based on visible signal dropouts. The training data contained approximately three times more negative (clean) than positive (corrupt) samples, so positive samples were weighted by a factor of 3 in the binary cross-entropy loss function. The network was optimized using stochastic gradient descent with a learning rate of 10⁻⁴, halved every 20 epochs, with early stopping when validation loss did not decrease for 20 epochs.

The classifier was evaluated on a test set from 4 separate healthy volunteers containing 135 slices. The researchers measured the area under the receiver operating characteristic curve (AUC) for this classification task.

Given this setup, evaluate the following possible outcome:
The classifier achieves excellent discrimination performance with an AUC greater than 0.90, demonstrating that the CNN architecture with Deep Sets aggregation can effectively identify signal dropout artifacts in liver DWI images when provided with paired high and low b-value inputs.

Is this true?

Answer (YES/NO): NO